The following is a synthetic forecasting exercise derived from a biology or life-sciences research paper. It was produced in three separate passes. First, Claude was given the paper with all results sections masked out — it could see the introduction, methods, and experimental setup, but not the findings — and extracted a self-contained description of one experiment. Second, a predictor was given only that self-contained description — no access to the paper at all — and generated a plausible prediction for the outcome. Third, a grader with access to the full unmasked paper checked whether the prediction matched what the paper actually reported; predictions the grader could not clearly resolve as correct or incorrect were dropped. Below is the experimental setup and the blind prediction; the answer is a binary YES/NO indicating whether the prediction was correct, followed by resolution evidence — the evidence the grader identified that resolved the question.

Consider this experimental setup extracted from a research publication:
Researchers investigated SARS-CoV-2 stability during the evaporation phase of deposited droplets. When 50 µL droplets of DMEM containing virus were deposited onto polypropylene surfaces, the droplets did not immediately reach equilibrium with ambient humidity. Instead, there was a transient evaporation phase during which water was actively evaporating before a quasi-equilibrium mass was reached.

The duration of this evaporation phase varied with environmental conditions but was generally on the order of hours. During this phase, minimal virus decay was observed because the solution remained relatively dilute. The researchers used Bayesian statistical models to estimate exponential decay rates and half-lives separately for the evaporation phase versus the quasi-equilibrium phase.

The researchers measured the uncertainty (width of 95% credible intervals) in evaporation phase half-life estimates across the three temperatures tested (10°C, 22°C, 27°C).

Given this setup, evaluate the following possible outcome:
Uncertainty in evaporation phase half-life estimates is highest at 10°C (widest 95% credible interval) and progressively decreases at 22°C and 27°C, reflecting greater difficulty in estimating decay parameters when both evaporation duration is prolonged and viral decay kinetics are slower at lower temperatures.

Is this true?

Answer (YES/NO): YES